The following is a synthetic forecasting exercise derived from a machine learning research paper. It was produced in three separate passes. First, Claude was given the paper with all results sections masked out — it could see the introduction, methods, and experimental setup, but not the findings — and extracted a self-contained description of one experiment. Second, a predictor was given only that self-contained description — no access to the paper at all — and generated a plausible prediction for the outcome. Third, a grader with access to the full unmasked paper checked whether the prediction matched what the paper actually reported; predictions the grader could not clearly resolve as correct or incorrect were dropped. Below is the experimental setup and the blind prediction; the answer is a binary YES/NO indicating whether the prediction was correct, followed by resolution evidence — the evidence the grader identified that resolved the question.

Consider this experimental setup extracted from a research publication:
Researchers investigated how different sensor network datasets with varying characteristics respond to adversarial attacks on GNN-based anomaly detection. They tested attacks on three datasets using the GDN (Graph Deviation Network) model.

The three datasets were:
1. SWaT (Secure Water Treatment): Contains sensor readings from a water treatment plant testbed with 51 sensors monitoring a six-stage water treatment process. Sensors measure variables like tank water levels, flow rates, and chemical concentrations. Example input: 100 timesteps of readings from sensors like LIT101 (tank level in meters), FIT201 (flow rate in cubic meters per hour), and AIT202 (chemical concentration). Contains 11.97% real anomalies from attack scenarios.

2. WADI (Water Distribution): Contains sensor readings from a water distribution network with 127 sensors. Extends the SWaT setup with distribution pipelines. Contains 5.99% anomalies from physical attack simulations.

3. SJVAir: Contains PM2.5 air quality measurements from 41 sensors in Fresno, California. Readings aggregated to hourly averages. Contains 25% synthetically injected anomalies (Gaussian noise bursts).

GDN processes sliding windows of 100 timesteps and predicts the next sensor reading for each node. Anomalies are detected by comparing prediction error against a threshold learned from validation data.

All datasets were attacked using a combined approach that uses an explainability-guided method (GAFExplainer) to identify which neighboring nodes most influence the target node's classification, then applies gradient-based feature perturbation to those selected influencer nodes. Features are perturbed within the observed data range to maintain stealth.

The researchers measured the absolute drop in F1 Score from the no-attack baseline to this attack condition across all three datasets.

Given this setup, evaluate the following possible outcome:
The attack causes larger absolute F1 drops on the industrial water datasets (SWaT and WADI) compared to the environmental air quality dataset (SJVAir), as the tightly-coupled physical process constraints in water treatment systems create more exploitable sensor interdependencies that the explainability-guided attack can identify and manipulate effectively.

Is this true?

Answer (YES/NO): NO